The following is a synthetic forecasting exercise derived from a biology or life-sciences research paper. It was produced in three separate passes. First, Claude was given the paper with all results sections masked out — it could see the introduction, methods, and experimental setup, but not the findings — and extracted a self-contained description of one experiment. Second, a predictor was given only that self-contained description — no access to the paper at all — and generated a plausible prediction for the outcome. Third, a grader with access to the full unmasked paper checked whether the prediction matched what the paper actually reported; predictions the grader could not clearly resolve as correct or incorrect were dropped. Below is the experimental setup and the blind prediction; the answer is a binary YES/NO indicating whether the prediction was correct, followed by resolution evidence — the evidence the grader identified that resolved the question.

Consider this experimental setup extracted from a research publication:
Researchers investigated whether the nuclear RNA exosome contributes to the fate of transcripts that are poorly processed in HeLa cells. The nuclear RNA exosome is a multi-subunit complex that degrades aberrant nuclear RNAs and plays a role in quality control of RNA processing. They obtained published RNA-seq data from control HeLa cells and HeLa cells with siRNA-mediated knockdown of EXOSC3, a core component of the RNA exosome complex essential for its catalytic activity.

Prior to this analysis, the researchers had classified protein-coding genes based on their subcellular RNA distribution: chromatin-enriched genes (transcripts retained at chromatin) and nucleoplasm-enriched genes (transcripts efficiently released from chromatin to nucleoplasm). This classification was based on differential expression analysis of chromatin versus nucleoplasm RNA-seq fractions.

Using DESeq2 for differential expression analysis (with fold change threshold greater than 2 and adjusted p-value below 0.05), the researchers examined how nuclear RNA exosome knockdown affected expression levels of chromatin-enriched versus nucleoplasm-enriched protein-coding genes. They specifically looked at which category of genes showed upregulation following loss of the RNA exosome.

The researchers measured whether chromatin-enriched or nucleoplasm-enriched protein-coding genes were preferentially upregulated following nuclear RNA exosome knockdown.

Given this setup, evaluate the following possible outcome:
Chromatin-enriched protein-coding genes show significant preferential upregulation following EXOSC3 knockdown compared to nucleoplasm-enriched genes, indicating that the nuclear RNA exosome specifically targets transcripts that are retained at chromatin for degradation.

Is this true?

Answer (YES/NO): YES